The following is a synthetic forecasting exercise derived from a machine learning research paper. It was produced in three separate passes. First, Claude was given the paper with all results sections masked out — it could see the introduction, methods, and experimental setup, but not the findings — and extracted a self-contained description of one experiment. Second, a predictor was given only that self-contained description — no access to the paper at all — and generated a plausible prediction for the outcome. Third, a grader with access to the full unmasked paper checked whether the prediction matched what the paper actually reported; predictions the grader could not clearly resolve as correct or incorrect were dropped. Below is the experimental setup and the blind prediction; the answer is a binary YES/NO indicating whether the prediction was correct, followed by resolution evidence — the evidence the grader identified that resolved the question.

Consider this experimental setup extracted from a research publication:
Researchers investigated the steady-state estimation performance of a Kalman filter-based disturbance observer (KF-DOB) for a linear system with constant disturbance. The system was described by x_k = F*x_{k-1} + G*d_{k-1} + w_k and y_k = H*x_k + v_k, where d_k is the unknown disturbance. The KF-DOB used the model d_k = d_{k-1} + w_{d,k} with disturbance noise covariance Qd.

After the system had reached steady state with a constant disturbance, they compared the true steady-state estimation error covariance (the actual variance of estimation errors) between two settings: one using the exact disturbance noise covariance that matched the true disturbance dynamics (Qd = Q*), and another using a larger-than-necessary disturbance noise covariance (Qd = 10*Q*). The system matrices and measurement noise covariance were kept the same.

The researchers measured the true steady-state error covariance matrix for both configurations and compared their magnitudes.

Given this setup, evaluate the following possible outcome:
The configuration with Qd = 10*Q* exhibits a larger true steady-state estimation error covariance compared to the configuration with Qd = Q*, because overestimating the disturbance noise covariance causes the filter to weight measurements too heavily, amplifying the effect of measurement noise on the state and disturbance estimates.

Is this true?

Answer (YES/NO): YES